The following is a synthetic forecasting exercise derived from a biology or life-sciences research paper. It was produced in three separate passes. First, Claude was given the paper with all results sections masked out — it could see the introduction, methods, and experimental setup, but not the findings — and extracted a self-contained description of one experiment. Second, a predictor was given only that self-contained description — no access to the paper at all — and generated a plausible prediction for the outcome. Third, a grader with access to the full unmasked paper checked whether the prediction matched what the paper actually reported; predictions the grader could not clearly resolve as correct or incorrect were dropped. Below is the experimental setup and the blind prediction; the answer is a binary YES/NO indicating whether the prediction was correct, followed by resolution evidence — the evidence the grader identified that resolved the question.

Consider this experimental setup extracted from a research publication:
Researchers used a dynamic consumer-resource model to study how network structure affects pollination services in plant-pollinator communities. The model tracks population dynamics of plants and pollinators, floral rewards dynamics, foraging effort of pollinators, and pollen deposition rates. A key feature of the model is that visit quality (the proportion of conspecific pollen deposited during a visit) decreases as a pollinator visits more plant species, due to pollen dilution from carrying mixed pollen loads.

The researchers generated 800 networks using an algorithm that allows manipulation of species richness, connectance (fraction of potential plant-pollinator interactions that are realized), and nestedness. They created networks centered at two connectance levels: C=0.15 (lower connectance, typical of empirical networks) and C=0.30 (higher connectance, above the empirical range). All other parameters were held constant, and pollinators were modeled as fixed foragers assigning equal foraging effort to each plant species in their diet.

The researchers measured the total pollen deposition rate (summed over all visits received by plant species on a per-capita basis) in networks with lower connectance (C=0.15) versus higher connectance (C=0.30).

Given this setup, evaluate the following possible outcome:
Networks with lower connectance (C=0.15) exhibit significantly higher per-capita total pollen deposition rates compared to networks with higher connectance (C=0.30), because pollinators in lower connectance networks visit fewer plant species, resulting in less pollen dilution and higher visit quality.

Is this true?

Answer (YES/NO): YES